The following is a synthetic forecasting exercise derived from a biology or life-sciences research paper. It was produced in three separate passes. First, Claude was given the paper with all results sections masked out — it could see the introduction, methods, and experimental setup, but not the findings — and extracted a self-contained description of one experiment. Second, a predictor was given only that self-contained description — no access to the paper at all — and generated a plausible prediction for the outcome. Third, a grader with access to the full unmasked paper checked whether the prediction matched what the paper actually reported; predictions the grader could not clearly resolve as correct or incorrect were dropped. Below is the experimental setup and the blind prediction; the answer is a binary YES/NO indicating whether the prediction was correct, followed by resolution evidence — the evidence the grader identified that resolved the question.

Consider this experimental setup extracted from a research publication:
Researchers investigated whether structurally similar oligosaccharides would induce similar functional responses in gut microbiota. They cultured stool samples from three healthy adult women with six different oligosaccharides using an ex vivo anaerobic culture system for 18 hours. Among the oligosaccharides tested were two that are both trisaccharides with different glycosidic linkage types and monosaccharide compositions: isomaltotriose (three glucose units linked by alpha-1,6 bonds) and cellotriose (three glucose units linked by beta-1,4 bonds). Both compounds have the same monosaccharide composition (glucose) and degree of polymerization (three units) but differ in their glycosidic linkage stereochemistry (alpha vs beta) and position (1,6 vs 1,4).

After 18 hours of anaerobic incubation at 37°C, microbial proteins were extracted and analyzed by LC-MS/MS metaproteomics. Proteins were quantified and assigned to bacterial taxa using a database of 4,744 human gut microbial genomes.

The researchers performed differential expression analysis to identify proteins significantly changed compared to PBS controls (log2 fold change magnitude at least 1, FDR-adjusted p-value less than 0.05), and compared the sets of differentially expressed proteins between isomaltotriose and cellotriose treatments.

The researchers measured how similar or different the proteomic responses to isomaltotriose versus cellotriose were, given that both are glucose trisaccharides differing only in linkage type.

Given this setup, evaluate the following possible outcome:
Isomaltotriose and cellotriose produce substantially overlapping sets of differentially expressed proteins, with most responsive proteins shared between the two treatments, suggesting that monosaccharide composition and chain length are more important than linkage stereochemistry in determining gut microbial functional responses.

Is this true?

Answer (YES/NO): NO